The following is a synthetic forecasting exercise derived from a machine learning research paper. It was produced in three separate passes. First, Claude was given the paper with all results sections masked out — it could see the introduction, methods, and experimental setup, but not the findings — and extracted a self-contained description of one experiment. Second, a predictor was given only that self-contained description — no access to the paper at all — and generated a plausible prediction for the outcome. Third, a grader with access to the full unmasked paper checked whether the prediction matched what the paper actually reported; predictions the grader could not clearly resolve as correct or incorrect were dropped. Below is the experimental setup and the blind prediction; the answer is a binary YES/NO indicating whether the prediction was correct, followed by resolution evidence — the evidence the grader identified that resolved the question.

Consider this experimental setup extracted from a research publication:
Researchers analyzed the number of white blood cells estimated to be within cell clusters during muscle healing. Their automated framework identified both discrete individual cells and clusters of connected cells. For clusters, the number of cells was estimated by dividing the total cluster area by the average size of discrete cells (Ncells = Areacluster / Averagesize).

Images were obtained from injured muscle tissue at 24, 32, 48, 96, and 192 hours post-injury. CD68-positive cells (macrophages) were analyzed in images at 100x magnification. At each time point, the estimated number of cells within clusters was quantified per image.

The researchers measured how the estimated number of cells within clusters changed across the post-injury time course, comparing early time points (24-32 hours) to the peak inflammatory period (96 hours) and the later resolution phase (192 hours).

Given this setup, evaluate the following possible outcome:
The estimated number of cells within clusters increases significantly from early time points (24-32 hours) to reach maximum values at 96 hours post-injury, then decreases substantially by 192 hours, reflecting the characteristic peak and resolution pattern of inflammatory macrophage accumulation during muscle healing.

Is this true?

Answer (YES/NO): YES